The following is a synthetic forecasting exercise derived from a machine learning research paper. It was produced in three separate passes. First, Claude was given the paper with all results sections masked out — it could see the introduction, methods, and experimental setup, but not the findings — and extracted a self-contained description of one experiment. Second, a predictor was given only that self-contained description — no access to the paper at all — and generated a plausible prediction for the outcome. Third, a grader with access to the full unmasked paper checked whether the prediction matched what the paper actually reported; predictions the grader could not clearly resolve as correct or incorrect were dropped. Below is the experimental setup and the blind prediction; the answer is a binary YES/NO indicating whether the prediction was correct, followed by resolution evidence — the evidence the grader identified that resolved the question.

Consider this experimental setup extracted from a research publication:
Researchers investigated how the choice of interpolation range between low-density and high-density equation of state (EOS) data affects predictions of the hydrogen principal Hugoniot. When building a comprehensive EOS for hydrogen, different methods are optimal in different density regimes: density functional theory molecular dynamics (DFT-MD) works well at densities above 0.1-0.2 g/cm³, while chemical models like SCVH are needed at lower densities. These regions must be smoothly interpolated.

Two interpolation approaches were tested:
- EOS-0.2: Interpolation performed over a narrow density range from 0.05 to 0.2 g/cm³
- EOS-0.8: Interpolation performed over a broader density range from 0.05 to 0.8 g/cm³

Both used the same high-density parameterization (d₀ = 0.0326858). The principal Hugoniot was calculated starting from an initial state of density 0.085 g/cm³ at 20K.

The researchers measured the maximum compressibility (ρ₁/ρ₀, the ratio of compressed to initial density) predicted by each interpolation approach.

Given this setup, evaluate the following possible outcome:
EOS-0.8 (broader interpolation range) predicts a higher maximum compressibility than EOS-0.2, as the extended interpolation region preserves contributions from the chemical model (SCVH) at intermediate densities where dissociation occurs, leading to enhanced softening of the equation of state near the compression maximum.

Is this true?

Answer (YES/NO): NO